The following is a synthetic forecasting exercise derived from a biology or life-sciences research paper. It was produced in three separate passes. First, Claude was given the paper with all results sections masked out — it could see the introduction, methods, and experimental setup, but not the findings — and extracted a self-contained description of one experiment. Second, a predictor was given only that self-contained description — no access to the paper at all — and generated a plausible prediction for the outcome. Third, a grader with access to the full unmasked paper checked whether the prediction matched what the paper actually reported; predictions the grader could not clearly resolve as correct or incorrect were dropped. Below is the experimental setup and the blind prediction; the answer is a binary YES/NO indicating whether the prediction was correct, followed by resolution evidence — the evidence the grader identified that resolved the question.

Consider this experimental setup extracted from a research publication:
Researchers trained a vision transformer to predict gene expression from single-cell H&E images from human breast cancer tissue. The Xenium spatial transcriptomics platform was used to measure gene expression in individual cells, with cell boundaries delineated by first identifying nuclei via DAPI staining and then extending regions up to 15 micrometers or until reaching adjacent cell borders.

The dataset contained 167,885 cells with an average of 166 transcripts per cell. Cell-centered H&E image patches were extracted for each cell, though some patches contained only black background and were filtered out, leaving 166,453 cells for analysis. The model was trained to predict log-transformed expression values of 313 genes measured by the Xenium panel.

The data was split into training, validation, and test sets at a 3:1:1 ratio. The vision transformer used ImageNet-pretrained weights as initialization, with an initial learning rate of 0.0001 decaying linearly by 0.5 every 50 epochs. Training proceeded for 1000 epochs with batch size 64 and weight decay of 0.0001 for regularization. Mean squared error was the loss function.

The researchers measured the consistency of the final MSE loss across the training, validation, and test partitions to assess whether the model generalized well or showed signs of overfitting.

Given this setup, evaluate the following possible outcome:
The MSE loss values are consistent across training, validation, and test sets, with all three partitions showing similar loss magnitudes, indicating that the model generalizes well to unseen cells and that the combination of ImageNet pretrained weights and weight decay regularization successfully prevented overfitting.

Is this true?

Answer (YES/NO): YES